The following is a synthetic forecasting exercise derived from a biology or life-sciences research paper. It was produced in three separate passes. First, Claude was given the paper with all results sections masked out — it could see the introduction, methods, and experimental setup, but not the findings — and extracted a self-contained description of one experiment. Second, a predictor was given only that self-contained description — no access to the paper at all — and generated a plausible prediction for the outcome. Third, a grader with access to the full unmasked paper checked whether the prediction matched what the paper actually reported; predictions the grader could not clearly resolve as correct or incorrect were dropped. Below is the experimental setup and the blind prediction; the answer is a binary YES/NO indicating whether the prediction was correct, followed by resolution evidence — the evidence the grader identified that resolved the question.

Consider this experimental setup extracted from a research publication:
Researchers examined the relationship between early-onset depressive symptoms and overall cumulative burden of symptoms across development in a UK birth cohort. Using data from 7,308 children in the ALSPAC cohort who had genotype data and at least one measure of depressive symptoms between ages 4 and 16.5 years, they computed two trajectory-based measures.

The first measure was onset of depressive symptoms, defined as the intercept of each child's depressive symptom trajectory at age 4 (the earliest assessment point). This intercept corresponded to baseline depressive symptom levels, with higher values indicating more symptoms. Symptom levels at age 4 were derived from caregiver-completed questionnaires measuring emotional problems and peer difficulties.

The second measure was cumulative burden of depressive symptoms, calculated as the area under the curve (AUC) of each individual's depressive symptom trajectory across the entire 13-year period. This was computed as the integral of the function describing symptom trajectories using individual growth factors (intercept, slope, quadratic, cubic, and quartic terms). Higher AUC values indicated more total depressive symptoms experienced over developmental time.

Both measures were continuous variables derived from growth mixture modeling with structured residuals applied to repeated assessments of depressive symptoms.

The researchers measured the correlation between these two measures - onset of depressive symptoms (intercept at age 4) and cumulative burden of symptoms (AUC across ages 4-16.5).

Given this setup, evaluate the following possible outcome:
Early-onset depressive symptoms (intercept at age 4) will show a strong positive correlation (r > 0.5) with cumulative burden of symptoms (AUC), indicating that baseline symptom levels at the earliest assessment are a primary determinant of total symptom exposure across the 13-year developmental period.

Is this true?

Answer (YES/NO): YES